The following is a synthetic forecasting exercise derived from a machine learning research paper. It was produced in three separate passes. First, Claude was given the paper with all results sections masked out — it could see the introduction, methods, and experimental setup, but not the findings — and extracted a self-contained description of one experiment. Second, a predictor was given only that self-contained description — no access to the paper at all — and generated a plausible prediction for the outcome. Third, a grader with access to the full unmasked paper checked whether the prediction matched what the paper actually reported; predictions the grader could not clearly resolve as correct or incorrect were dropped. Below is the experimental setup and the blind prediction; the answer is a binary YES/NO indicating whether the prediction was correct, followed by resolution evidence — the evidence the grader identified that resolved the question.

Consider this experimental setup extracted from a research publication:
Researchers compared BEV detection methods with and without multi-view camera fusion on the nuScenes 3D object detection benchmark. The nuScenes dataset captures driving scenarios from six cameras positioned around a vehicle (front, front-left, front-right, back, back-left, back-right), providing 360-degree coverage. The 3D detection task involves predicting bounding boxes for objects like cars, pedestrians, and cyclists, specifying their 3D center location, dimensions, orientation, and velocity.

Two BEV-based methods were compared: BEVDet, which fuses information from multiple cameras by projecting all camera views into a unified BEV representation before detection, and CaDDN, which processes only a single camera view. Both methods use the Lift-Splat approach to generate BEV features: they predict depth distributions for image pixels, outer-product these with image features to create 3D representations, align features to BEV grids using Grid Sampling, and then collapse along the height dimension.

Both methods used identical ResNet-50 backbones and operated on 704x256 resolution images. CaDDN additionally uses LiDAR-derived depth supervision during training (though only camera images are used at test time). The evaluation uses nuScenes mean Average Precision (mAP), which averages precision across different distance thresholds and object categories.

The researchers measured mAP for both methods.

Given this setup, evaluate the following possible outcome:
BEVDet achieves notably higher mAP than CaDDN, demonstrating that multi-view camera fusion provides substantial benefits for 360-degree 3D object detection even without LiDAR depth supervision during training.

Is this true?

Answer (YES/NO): NO